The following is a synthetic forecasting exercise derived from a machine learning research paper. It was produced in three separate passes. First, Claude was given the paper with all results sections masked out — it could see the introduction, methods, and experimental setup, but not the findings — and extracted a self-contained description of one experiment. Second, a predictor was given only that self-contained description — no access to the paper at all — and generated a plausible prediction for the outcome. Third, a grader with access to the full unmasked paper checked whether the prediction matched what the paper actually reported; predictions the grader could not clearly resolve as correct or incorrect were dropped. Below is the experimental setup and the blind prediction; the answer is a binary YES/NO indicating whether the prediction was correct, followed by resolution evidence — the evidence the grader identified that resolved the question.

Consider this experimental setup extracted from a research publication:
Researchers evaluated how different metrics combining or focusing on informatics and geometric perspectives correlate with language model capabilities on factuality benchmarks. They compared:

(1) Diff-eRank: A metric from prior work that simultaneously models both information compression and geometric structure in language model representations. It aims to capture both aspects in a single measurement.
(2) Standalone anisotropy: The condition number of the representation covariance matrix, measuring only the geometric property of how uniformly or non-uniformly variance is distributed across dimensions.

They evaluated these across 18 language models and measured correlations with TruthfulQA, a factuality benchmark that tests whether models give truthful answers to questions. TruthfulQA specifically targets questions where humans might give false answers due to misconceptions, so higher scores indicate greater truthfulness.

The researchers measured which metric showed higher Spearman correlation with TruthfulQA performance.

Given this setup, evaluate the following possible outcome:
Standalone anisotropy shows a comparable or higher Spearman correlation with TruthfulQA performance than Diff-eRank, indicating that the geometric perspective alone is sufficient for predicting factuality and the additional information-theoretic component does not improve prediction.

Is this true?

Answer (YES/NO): YES